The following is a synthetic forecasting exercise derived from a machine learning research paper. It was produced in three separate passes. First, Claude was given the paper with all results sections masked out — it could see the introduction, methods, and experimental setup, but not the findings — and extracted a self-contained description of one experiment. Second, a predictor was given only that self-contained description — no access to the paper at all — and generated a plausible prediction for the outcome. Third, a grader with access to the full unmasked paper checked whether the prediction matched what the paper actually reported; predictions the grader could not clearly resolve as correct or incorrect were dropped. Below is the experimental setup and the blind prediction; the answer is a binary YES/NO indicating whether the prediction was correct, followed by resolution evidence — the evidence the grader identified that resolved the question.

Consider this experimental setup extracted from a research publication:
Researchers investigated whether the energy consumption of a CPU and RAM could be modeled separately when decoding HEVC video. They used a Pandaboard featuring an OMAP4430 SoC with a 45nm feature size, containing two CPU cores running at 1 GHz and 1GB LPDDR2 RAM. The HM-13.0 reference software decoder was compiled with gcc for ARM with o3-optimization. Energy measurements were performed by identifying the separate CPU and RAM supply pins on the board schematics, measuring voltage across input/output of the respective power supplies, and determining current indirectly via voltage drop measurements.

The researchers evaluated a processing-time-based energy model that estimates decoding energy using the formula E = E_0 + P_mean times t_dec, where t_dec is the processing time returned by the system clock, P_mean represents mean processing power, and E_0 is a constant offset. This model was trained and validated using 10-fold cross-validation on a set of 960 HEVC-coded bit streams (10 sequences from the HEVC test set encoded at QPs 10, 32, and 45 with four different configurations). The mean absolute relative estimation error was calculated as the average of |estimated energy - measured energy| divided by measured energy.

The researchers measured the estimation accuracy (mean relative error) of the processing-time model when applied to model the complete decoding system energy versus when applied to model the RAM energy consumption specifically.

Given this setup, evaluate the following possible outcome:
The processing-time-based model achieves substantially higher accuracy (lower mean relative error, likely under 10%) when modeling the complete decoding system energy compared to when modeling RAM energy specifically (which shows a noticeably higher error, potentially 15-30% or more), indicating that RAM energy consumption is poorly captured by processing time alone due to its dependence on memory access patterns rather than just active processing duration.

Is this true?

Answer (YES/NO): YES